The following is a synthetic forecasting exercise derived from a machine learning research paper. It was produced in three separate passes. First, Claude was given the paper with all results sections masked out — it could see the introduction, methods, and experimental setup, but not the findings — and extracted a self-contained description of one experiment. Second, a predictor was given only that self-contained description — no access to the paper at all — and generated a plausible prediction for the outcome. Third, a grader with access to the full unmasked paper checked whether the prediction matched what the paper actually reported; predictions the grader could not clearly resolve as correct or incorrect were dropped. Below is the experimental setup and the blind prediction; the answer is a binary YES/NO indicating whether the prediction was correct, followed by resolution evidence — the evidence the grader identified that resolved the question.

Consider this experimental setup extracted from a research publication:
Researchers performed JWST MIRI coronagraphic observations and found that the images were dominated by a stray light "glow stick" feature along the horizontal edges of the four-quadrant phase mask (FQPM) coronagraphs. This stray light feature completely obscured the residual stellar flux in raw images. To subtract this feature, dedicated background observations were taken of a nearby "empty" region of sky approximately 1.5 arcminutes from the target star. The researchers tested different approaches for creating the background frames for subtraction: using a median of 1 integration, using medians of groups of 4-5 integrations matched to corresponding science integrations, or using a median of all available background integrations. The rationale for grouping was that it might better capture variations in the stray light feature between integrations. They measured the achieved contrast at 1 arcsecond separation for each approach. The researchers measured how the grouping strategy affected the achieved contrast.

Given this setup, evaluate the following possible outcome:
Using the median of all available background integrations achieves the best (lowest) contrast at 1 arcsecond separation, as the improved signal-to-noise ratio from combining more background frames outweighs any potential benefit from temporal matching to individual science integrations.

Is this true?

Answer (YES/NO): NO